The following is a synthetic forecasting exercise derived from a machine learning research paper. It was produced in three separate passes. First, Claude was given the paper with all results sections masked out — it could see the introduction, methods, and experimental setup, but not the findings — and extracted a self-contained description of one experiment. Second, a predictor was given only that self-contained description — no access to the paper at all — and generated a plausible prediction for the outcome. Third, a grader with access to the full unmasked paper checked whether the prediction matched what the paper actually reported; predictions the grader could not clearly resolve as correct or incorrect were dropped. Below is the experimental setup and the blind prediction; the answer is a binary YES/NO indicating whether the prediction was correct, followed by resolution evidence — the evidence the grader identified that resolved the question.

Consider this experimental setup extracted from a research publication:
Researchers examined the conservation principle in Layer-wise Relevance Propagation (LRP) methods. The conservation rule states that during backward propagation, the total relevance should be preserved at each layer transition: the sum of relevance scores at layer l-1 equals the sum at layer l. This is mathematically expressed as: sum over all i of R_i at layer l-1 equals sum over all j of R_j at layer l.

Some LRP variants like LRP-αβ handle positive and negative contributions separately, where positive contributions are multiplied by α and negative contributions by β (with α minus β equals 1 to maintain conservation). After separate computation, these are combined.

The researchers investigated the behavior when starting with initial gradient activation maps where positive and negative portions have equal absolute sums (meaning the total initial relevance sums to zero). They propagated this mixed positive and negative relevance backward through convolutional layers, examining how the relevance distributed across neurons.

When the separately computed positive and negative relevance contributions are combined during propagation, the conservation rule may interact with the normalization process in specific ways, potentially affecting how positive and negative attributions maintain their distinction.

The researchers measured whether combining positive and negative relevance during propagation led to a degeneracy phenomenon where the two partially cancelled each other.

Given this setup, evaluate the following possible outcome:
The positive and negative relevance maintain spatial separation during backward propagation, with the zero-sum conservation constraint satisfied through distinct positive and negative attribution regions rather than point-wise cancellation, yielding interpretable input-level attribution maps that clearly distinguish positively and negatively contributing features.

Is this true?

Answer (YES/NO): NO